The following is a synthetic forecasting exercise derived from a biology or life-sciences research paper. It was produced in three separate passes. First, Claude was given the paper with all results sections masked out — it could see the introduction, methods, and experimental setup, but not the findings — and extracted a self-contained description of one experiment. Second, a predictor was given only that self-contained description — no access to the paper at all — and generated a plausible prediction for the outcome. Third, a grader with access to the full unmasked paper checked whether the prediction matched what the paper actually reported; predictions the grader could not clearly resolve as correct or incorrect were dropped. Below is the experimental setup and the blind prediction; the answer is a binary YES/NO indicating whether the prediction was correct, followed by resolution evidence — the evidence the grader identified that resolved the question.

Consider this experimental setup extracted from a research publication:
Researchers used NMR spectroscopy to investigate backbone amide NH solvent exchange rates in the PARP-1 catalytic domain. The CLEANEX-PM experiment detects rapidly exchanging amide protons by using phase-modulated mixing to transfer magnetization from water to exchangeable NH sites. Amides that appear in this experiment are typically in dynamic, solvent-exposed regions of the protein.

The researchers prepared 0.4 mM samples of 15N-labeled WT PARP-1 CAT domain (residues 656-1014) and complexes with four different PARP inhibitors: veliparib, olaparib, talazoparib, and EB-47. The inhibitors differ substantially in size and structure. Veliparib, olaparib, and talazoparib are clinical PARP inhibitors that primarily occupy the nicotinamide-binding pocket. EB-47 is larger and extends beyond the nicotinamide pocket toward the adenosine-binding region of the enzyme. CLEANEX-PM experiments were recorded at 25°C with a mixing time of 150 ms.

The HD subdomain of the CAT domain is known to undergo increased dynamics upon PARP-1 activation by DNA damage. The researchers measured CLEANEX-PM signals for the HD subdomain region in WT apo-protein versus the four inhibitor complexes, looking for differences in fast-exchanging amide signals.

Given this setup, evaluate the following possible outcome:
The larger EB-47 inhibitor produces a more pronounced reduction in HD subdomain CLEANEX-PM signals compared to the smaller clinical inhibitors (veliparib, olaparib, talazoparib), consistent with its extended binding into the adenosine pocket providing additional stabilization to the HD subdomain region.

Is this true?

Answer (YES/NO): NO